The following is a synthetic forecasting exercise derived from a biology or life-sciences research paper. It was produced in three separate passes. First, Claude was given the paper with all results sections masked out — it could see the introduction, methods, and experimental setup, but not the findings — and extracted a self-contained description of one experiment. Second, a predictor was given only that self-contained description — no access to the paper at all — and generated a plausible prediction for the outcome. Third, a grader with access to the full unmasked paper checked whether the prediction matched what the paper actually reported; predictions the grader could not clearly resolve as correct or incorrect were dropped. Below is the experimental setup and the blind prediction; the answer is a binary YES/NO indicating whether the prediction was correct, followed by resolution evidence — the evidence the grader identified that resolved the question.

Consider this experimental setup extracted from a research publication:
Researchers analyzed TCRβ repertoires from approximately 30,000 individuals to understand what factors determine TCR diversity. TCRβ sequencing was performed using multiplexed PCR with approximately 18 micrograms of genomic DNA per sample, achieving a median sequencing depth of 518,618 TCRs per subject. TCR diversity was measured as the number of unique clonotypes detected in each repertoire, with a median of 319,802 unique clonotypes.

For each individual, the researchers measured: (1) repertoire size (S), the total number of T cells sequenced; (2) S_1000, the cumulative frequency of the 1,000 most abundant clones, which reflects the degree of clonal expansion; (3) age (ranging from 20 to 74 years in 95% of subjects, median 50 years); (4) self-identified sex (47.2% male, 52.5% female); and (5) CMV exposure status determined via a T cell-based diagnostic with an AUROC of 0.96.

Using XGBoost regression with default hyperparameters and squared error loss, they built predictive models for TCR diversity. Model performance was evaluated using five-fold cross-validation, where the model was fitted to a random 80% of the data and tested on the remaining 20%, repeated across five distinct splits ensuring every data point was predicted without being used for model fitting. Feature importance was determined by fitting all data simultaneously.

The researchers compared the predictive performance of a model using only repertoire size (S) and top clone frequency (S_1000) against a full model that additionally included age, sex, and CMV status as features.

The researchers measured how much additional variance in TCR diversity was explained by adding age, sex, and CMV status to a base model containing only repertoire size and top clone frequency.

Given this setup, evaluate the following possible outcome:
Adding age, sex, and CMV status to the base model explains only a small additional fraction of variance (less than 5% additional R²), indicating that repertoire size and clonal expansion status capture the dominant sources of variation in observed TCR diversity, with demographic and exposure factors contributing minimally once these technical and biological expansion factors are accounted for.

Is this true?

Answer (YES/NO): YES